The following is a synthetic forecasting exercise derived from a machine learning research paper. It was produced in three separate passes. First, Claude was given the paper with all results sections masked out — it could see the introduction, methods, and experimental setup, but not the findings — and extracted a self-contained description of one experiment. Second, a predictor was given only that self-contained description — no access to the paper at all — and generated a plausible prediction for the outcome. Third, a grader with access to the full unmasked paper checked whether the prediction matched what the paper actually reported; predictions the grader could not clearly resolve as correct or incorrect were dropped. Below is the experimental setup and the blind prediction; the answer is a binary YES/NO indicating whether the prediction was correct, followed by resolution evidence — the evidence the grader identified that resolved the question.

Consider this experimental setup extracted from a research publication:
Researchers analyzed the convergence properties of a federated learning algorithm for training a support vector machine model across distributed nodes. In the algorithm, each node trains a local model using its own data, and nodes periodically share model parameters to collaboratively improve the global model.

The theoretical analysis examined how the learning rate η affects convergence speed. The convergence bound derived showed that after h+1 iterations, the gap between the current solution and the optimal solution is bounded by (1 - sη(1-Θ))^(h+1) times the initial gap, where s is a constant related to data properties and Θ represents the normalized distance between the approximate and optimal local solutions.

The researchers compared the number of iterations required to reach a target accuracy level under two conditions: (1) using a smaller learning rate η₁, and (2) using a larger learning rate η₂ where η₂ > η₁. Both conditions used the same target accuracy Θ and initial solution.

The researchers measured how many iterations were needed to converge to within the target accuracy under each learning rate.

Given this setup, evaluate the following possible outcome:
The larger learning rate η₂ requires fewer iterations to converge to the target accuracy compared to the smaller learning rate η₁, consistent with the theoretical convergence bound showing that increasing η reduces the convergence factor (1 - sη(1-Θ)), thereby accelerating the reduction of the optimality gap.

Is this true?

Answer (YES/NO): YES